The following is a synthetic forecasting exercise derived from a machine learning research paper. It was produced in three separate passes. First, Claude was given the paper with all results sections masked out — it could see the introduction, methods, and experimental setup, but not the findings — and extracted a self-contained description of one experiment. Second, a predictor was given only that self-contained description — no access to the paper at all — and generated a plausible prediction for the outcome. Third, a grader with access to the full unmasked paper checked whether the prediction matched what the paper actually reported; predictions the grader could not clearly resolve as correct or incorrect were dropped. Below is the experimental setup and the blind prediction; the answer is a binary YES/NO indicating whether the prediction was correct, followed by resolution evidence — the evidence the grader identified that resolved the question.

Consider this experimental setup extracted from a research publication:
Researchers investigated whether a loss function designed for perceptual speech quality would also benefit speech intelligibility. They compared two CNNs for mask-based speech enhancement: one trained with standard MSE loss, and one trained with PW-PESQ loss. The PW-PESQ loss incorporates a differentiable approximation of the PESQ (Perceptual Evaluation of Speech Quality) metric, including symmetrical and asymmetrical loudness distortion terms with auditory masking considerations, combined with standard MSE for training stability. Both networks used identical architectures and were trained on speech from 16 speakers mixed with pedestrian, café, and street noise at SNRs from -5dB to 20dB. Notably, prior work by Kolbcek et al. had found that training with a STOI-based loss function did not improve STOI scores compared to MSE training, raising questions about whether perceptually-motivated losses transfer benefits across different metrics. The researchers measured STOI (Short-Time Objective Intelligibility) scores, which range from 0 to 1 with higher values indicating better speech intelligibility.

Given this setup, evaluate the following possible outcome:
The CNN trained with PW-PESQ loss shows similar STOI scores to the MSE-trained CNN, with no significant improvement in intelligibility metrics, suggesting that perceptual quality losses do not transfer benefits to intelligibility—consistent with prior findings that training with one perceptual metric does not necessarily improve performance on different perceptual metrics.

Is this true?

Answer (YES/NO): YES